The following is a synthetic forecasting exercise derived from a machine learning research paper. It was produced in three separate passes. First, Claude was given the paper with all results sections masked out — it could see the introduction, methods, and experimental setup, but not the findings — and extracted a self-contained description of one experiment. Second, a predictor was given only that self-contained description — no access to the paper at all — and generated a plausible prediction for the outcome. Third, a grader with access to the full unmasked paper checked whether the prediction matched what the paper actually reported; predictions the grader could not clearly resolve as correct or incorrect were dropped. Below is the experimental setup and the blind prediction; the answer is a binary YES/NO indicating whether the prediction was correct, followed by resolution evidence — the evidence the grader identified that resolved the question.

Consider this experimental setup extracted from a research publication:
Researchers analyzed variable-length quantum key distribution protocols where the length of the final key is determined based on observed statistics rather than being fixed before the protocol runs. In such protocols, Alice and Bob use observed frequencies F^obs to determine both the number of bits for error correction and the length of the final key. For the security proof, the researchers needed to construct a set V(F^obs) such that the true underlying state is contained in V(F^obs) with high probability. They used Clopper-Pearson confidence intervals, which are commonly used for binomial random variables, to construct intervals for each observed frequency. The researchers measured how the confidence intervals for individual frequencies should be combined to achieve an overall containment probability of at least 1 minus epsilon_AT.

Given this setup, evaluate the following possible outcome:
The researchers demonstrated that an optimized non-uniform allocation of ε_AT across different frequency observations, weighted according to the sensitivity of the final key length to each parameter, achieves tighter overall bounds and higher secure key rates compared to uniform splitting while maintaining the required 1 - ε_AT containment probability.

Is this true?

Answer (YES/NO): NO